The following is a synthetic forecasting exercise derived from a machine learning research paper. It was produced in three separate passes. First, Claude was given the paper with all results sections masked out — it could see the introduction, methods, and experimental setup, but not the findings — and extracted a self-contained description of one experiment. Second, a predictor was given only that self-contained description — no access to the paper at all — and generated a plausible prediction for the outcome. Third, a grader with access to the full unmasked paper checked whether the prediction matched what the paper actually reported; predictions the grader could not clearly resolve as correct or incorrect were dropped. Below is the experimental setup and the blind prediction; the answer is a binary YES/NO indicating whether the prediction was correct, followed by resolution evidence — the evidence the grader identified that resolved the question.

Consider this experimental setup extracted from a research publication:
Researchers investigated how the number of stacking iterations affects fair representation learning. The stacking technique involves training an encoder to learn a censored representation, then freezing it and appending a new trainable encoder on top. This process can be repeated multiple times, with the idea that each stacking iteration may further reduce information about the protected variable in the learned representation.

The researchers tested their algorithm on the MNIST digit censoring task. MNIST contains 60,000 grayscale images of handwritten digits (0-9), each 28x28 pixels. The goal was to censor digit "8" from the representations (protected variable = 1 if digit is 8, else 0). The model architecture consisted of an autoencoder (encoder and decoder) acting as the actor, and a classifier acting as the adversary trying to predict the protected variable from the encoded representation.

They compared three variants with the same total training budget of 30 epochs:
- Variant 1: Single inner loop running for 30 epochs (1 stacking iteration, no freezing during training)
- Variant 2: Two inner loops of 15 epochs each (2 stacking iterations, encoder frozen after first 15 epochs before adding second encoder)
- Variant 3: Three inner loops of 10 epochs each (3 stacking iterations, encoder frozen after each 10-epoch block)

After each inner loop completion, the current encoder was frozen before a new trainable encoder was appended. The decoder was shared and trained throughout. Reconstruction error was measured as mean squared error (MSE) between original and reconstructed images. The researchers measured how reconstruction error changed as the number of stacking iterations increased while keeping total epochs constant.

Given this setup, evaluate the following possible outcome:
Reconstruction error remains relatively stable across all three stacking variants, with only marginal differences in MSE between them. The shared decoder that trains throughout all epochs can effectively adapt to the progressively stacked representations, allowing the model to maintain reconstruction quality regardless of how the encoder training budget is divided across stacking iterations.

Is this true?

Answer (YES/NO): NO